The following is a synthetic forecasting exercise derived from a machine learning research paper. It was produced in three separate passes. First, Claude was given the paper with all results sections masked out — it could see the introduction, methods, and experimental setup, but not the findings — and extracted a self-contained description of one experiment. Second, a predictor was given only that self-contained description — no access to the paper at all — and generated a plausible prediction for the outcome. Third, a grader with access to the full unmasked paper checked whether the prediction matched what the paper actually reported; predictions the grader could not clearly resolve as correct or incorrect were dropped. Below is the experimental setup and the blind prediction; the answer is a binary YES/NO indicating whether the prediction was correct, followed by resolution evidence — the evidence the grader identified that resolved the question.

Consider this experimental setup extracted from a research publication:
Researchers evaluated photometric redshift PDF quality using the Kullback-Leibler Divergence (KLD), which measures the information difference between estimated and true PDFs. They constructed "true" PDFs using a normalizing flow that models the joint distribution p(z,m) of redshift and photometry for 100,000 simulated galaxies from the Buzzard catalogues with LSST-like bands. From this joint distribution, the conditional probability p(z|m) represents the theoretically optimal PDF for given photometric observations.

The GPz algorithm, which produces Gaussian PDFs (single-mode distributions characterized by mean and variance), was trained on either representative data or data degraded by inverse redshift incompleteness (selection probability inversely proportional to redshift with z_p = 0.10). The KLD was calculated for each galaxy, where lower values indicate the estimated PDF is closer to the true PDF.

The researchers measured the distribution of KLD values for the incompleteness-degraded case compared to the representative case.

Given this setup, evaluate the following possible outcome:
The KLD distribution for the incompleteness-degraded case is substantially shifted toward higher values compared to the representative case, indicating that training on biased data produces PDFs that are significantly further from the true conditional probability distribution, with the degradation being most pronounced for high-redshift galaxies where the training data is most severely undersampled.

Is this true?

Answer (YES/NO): NO